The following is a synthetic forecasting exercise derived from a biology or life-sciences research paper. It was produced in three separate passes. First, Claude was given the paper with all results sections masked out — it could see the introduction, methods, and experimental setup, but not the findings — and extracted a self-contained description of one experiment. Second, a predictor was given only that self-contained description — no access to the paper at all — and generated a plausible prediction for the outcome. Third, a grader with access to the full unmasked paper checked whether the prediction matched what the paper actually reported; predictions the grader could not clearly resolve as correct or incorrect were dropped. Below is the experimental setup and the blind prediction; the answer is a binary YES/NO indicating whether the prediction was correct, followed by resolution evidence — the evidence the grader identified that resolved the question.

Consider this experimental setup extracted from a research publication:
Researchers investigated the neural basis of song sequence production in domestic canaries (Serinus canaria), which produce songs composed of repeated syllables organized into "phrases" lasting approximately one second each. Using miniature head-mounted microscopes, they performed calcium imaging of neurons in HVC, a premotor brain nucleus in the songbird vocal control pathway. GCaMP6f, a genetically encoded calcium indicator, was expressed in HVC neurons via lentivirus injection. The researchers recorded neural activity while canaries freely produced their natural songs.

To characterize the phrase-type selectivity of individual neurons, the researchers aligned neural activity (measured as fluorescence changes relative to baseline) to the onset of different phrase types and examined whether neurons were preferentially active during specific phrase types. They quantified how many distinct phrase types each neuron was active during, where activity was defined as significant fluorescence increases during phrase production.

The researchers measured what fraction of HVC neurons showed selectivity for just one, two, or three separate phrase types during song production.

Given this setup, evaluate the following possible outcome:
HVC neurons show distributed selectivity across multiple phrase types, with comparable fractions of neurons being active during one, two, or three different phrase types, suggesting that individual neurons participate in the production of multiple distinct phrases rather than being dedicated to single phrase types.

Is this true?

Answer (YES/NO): NO